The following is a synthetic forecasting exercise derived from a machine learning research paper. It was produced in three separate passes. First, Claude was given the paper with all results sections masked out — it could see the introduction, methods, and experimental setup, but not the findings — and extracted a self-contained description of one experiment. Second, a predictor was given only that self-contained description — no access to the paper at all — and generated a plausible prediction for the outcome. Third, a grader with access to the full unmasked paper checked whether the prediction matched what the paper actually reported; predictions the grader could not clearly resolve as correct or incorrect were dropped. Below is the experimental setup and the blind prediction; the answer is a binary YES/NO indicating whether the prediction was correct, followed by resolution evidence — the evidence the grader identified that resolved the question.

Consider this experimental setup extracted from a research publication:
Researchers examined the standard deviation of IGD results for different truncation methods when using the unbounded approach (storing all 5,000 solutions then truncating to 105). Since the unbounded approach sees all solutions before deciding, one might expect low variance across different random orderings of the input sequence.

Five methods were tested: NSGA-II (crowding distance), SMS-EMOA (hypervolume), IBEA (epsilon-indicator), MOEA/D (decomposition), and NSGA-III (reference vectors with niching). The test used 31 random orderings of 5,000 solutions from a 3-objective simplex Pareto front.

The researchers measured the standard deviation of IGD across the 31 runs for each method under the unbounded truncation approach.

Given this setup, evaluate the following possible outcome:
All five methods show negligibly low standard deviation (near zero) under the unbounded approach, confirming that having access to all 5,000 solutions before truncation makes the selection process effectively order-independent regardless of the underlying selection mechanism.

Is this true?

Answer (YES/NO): NO